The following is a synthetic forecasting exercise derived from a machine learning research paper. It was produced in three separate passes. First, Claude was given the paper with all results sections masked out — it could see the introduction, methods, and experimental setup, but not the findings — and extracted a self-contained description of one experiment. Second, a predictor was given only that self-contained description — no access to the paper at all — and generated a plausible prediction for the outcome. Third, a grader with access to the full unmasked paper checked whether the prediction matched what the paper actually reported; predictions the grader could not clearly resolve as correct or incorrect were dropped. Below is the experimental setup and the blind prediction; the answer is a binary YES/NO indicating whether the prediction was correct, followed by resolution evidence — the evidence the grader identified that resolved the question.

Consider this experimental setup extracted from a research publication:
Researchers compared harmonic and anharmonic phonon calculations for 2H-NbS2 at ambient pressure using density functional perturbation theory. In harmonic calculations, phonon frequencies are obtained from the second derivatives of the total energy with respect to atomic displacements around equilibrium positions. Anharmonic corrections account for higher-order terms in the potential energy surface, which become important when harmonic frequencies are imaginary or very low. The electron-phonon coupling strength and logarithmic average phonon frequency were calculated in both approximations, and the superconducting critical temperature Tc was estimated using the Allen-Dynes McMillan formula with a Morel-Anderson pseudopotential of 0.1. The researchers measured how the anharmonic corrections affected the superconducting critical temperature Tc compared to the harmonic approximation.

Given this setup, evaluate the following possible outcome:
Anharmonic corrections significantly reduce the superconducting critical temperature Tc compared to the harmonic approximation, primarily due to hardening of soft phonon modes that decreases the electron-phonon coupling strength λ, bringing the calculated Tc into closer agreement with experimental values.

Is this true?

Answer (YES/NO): NO